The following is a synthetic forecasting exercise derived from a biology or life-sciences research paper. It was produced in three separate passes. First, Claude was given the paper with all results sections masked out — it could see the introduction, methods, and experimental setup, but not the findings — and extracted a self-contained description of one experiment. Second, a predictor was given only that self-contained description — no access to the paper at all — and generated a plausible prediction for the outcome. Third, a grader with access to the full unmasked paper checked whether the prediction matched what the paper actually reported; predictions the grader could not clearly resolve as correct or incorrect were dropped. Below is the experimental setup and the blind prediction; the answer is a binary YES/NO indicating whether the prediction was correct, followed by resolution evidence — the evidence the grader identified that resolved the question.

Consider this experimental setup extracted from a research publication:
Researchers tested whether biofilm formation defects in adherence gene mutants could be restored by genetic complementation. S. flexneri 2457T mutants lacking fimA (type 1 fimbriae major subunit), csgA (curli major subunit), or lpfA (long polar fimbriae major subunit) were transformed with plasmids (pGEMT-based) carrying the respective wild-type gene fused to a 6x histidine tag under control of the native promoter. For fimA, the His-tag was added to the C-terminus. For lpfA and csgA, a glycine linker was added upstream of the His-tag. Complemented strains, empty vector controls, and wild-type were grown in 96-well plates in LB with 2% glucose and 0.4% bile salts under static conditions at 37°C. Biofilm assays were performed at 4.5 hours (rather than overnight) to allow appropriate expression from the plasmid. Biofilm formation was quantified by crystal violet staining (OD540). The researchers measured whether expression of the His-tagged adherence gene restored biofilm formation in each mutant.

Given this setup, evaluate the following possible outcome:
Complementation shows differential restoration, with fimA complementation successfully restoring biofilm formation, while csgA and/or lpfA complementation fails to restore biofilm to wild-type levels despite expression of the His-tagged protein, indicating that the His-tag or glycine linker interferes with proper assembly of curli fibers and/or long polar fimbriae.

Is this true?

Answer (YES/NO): NO